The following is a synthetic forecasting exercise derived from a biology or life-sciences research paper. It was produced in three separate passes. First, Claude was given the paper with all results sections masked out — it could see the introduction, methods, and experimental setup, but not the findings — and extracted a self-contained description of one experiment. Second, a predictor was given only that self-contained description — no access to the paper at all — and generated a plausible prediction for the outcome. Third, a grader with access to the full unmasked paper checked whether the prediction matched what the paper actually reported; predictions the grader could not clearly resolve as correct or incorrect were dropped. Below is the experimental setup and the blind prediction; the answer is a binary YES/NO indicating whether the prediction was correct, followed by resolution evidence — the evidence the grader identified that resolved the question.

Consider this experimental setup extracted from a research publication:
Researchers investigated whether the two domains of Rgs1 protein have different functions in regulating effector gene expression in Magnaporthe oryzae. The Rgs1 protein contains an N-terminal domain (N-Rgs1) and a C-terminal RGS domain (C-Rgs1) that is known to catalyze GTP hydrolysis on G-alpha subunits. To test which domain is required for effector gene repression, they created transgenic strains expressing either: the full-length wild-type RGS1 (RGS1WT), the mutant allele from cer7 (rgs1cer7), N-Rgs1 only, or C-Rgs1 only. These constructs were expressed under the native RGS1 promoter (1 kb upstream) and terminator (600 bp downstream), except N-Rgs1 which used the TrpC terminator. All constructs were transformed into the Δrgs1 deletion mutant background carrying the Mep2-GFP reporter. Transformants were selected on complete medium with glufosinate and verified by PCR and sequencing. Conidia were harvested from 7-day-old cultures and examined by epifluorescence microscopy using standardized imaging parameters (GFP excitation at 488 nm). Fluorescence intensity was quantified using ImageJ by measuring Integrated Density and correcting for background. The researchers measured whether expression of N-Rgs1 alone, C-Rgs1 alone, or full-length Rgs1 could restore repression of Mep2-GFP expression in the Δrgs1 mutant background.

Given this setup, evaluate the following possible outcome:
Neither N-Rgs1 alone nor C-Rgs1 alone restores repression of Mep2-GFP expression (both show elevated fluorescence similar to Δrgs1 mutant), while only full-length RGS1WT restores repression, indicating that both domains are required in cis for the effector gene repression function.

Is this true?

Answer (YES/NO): NO